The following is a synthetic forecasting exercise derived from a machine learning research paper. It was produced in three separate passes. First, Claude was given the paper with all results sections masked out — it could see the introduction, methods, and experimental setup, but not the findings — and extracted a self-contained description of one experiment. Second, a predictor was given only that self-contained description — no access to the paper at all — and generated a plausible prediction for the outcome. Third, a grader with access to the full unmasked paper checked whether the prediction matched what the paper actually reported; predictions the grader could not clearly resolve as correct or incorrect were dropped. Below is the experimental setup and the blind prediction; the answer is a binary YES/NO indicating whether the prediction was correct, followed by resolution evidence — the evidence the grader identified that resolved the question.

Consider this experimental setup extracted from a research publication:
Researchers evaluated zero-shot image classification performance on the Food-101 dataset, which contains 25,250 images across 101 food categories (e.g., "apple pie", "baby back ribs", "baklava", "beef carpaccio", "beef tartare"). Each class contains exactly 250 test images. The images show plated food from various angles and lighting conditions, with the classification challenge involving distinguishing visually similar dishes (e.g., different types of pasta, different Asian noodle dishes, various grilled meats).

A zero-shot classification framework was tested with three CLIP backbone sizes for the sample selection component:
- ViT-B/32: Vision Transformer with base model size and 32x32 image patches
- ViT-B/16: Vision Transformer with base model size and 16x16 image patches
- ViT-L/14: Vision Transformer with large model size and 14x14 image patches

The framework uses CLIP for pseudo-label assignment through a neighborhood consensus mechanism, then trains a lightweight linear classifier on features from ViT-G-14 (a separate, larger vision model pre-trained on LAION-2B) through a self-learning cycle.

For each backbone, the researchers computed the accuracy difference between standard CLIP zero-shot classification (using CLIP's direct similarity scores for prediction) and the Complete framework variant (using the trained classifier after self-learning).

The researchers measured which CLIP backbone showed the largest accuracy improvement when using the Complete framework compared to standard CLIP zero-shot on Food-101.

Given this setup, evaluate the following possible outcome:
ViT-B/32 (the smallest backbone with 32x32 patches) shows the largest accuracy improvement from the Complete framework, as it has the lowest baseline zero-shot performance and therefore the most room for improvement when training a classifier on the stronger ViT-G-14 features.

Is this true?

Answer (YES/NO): NO